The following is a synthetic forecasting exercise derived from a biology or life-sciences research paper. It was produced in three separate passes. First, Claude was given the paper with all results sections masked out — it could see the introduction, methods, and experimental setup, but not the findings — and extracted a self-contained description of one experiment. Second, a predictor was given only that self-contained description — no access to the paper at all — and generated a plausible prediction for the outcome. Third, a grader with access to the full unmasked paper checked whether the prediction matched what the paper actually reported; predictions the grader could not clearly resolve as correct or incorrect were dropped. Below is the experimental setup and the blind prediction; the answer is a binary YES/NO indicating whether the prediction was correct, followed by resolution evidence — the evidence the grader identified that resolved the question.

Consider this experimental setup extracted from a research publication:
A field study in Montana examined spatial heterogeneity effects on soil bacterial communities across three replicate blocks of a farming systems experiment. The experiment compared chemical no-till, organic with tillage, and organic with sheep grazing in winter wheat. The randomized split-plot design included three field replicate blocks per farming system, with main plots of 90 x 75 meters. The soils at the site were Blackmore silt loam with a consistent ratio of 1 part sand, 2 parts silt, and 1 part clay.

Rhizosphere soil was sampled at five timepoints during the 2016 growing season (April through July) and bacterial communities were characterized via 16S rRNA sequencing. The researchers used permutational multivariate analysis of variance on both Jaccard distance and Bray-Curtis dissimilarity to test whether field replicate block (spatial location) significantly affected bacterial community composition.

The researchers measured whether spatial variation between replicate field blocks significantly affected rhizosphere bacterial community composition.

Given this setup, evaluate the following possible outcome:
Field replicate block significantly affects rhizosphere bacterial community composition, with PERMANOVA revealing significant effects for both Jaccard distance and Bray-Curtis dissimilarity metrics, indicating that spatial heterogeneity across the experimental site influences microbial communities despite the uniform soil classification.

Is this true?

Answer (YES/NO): YES